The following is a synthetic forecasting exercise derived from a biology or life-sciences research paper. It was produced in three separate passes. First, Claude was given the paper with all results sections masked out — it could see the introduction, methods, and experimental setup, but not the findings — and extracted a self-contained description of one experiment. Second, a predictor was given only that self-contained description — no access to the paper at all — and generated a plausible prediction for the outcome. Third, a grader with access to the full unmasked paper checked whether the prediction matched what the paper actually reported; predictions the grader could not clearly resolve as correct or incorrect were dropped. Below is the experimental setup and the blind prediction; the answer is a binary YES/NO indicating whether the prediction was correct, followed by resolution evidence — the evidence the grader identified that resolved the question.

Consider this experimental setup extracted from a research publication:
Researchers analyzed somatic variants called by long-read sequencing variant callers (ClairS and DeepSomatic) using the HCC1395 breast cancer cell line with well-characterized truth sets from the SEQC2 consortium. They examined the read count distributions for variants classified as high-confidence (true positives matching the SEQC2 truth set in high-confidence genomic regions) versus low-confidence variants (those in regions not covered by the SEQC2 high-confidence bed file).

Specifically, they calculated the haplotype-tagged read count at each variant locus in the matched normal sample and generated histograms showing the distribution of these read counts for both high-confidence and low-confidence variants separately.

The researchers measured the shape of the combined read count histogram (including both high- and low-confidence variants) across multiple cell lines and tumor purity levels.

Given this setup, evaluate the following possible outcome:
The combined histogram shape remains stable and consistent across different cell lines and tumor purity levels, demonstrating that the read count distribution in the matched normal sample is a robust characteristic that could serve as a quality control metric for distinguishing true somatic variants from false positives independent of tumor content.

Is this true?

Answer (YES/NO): NO